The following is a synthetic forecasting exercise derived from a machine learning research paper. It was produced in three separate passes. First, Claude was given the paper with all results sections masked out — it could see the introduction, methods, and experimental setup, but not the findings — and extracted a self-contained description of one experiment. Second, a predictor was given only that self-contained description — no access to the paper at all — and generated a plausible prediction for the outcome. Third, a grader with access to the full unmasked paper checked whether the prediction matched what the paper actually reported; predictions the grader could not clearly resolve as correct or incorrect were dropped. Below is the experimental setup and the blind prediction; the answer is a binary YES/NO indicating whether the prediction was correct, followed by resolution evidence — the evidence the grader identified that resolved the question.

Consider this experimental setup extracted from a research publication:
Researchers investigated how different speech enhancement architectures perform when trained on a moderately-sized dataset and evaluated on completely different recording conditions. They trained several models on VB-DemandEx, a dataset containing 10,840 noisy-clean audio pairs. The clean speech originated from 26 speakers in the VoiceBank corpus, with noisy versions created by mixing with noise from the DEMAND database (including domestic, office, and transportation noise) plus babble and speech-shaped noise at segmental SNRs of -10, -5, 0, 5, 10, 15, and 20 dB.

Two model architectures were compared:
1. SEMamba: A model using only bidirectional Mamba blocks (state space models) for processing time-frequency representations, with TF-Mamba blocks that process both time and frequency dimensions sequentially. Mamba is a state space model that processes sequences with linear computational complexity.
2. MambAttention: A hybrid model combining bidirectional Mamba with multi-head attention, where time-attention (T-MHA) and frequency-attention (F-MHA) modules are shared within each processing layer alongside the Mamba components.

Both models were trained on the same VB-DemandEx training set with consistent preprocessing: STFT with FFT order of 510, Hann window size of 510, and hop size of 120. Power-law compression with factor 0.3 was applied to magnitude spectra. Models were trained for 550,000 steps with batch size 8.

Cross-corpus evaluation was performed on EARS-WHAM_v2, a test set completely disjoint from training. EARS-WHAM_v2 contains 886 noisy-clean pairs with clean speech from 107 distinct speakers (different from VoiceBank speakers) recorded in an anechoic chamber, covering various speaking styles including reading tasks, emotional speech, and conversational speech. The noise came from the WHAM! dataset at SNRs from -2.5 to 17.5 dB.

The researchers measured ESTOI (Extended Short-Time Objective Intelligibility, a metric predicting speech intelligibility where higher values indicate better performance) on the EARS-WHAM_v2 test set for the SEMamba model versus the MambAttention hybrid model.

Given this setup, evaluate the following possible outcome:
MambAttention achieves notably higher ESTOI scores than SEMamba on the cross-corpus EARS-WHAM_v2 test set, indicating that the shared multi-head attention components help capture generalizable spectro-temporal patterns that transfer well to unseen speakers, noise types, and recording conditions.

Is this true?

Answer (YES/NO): YES